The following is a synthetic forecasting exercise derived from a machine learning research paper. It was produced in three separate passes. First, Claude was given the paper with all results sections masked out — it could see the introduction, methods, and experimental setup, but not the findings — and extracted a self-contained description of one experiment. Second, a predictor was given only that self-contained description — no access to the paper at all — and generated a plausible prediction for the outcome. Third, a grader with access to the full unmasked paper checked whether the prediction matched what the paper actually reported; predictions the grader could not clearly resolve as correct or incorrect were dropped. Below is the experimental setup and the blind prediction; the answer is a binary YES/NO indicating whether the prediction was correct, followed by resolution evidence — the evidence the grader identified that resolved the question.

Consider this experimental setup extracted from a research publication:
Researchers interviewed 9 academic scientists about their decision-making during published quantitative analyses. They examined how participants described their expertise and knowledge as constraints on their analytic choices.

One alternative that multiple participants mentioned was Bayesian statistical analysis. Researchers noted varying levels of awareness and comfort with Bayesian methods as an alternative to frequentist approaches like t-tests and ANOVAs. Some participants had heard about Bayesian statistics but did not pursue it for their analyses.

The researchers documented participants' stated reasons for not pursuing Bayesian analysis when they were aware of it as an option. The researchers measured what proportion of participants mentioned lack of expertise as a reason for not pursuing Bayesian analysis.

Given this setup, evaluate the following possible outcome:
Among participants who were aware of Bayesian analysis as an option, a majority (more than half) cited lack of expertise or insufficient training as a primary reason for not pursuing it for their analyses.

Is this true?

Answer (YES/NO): YES